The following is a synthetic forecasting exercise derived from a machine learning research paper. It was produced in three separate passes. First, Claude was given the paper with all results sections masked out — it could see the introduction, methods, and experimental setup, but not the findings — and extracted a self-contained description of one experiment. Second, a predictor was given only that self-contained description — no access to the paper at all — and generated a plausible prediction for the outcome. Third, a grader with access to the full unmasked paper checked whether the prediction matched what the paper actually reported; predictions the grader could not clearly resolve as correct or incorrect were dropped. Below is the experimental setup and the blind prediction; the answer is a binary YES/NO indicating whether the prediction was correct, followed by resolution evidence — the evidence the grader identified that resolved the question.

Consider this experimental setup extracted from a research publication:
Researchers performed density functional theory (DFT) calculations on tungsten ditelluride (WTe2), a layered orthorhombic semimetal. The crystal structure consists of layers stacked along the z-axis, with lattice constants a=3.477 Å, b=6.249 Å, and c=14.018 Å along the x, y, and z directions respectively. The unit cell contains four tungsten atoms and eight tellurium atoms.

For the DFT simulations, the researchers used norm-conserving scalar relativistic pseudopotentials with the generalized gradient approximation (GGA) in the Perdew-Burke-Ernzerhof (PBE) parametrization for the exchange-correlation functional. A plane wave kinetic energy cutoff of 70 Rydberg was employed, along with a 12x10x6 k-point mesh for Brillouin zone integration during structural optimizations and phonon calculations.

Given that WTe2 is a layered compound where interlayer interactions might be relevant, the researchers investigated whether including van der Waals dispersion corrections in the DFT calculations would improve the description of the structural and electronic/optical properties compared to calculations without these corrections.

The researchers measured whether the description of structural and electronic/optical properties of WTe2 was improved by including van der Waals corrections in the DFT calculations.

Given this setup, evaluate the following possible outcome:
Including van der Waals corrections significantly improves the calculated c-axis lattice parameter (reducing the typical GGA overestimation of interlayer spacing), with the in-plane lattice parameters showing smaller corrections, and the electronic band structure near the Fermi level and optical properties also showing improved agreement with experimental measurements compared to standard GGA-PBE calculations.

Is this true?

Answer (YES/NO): NO